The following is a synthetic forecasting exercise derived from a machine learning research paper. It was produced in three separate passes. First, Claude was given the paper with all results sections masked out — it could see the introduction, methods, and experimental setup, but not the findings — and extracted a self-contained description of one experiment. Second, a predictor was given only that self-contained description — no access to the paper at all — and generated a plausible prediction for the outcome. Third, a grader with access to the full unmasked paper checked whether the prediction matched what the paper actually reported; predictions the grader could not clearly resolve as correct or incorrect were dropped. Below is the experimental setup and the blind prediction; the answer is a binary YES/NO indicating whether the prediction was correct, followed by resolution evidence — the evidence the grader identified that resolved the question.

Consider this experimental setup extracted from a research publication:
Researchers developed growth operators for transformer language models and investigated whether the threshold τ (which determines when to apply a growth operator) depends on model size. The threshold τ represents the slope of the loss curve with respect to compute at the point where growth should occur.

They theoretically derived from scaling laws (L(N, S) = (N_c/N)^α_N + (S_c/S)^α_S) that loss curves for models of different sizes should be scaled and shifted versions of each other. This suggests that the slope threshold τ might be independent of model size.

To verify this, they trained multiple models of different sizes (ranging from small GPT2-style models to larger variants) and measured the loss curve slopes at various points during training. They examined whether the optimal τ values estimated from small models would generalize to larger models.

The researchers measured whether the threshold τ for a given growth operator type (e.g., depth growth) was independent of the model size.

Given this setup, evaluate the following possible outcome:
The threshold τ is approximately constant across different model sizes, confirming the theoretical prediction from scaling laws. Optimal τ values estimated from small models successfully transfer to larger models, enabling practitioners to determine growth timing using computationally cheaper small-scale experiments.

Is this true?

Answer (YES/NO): YES